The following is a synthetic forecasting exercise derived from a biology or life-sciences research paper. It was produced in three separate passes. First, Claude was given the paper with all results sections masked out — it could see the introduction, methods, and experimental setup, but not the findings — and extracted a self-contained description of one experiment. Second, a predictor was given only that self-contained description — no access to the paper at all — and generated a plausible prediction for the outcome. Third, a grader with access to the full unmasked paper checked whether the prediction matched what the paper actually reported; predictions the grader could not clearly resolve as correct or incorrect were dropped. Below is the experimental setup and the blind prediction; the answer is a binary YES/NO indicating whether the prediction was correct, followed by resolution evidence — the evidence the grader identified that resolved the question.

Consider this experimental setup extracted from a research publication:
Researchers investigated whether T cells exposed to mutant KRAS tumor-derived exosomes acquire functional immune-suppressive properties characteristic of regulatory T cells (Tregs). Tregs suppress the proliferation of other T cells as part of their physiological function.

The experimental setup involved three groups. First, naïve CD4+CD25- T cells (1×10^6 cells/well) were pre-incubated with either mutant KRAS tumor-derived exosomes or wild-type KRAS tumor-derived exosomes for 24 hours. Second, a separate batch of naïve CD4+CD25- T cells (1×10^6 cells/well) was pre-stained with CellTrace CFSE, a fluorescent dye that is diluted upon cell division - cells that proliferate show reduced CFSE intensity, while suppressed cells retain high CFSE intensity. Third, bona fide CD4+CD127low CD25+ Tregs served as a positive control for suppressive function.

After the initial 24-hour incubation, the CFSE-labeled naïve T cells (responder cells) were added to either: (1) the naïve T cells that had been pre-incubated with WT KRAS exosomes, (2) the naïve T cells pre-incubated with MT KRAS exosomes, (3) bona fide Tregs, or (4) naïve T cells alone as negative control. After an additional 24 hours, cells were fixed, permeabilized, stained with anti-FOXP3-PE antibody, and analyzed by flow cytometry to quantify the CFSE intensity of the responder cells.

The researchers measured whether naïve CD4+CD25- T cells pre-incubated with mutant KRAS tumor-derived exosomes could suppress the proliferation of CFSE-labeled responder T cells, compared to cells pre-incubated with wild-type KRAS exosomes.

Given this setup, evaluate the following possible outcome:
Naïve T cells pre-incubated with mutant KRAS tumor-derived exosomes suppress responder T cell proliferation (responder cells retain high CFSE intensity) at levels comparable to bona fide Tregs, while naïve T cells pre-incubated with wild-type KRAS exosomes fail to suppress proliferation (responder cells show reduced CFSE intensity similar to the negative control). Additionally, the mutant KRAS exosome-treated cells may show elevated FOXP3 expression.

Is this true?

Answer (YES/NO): YES